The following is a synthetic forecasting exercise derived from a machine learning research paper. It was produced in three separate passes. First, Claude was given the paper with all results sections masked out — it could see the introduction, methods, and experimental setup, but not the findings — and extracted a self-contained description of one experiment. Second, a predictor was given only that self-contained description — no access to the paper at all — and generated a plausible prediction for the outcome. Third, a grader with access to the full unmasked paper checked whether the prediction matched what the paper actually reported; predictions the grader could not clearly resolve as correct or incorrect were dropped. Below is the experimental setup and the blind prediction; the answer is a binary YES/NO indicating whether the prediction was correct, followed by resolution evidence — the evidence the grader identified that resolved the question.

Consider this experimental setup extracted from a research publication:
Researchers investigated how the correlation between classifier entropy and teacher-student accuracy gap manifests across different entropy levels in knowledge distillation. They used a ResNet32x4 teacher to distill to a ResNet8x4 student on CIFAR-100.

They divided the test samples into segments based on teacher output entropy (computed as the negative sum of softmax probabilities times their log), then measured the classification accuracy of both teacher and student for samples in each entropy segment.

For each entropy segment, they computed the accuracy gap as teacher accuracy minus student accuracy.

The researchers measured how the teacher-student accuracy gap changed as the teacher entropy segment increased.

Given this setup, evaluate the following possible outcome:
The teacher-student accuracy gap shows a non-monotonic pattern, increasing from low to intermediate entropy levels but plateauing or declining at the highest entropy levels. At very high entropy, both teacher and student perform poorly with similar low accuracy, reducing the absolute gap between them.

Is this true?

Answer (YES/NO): NO